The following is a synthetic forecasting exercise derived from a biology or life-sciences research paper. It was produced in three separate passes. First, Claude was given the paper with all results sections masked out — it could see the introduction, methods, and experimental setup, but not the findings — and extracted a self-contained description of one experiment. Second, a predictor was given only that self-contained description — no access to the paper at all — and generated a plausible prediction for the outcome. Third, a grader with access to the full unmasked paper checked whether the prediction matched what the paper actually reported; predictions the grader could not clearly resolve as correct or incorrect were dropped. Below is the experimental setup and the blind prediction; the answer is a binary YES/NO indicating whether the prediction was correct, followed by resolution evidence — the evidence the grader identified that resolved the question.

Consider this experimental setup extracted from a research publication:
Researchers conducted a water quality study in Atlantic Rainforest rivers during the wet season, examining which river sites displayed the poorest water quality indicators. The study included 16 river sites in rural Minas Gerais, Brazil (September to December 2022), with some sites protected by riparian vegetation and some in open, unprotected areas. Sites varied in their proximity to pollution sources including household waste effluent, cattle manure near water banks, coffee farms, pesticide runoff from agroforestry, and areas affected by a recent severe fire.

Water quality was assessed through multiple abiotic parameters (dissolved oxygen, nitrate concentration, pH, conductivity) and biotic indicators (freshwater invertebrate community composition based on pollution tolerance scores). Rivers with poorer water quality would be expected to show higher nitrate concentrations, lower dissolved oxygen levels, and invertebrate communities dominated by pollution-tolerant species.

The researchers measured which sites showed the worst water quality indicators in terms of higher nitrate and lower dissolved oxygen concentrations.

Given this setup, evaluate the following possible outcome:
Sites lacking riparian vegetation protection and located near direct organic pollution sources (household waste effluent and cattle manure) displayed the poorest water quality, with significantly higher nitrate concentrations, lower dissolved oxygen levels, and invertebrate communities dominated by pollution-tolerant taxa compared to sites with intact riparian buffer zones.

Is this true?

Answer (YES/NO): NO